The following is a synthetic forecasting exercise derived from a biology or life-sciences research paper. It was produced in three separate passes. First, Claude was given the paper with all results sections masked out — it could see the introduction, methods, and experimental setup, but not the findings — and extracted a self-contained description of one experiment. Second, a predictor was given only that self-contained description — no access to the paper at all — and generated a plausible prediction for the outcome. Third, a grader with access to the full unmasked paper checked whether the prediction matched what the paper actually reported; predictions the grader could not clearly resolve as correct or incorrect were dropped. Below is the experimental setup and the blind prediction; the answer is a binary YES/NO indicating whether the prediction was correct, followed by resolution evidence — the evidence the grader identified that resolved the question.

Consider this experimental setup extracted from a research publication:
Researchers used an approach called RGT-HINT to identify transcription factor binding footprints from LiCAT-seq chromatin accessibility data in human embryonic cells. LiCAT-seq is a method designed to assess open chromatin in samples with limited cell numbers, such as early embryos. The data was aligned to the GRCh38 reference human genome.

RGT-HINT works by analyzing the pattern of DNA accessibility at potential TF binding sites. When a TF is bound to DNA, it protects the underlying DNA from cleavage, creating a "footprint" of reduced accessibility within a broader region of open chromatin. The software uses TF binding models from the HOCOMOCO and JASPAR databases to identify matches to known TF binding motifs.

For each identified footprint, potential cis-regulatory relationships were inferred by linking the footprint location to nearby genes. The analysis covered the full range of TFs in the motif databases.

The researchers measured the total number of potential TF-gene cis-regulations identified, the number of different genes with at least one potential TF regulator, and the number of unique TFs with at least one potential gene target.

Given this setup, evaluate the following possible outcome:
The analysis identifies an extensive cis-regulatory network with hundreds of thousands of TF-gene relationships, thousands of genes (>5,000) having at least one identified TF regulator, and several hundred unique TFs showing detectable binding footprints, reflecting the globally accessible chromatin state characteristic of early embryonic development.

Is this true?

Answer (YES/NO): YES